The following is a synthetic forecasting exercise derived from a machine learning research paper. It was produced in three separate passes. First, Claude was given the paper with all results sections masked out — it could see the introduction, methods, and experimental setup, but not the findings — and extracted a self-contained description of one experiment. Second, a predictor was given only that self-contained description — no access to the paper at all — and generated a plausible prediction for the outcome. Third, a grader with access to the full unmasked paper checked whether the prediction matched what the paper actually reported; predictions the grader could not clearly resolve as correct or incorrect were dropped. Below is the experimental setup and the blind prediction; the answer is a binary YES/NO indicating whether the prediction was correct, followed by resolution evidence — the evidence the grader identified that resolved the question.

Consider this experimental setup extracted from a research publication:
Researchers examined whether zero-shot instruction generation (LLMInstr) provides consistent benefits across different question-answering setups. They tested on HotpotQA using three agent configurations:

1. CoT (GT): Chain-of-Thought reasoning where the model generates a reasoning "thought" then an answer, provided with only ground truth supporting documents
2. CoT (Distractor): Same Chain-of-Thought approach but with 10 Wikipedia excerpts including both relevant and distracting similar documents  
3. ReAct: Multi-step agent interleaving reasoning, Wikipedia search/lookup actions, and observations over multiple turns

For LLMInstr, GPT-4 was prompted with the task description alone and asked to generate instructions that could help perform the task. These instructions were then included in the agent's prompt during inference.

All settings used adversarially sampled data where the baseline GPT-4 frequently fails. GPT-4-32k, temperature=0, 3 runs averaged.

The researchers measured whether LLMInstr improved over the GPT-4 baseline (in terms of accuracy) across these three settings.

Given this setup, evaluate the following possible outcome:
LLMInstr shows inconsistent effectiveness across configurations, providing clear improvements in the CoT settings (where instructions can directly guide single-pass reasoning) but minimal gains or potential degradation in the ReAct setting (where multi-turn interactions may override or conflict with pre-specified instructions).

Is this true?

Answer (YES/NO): NO